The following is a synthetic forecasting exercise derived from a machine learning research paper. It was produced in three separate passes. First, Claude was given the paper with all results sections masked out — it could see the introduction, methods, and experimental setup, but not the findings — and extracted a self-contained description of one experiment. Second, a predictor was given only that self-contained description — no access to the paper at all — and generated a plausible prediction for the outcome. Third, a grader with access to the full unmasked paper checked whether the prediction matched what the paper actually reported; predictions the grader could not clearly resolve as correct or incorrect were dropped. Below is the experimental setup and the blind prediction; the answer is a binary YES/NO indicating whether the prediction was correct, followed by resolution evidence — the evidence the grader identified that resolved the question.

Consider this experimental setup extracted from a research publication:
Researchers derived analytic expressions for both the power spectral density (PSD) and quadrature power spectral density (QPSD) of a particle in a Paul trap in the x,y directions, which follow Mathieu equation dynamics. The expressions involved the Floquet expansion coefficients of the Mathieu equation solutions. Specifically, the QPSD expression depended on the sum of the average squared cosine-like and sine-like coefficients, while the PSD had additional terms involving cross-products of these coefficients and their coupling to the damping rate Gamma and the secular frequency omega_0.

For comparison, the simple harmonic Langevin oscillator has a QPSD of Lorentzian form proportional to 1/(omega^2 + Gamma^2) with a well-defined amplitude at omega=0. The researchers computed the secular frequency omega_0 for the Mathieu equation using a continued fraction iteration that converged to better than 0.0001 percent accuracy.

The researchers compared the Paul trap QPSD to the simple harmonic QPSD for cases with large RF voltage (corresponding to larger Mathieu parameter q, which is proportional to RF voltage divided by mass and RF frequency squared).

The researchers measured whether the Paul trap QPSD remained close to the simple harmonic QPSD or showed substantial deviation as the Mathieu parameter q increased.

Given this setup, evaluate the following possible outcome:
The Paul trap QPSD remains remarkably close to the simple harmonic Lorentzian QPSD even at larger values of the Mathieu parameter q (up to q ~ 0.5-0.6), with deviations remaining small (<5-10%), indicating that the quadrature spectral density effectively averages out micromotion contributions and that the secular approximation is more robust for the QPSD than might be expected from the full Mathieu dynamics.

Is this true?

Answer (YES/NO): NO